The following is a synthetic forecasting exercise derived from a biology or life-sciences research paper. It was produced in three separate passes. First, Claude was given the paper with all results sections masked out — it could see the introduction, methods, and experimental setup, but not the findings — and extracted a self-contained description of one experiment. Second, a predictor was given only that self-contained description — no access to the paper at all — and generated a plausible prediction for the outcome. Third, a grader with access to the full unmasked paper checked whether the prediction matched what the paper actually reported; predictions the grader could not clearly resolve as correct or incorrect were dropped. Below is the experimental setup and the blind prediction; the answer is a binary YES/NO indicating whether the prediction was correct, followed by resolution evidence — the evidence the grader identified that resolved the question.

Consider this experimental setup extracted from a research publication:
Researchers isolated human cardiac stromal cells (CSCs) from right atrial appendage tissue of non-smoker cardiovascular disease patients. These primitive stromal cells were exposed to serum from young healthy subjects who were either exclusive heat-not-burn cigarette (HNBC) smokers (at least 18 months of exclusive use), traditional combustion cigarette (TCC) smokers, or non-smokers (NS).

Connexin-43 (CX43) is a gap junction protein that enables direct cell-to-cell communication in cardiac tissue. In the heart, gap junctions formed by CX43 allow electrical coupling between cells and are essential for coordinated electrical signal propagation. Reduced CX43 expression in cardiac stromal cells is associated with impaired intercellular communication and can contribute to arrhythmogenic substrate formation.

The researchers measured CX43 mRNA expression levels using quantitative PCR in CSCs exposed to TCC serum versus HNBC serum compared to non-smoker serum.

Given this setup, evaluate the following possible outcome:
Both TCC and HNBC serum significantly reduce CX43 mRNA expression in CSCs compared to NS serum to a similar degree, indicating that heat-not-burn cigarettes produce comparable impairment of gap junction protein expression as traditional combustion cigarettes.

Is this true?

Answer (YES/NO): NO